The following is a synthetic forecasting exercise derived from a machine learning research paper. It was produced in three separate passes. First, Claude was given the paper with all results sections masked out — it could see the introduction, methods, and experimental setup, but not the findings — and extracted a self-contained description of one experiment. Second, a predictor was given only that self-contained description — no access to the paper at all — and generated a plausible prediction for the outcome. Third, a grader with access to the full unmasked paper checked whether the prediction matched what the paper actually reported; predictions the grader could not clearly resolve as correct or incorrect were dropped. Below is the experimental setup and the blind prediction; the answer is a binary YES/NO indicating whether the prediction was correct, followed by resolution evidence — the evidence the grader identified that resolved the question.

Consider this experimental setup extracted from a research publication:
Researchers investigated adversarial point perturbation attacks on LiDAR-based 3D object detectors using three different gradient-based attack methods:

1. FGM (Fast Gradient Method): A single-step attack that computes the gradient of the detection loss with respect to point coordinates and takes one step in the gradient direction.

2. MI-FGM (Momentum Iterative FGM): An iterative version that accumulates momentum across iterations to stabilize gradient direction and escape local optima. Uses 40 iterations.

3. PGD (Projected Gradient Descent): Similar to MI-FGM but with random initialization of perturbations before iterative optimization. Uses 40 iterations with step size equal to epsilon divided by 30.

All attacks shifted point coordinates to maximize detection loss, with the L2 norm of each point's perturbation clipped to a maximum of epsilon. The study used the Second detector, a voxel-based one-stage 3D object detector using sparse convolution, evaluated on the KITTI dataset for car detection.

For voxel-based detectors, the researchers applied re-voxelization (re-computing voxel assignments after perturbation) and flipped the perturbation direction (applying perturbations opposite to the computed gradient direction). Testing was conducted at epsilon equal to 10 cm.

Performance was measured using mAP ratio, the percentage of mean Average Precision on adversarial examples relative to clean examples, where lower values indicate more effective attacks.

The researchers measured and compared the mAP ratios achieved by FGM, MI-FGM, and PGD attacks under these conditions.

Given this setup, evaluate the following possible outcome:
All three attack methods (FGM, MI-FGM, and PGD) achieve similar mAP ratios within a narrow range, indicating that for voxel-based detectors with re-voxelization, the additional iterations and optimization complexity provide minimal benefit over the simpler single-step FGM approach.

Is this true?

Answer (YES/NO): NO